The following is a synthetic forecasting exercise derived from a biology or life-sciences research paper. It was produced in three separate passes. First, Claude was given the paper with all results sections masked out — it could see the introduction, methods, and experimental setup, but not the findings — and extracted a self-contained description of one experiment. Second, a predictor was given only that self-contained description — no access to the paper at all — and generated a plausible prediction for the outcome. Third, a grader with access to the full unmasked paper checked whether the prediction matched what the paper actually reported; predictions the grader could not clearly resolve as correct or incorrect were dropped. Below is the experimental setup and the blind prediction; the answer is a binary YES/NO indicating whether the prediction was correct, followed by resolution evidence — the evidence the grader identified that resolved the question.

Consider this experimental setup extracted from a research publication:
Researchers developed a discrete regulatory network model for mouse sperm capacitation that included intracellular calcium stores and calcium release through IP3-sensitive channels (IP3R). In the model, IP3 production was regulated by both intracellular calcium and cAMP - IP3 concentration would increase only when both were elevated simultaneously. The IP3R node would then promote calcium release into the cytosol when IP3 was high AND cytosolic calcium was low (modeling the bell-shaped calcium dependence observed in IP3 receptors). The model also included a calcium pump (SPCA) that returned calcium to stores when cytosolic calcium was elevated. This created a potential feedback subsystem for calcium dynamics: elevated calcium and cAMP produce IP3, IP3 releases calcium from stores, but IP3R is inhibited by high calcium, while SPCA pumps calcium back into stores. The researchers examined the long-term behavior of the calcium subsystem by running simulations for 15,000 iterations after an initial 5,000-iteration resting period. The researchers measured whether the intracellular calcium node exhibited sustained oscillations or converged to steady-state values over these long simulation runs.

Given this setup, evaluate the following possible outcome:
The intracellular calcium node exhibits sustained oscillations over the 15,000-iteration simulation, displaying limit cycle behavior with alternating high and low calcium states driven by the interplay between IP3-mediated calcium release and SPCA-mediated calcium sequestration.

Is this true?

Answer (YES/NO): NO